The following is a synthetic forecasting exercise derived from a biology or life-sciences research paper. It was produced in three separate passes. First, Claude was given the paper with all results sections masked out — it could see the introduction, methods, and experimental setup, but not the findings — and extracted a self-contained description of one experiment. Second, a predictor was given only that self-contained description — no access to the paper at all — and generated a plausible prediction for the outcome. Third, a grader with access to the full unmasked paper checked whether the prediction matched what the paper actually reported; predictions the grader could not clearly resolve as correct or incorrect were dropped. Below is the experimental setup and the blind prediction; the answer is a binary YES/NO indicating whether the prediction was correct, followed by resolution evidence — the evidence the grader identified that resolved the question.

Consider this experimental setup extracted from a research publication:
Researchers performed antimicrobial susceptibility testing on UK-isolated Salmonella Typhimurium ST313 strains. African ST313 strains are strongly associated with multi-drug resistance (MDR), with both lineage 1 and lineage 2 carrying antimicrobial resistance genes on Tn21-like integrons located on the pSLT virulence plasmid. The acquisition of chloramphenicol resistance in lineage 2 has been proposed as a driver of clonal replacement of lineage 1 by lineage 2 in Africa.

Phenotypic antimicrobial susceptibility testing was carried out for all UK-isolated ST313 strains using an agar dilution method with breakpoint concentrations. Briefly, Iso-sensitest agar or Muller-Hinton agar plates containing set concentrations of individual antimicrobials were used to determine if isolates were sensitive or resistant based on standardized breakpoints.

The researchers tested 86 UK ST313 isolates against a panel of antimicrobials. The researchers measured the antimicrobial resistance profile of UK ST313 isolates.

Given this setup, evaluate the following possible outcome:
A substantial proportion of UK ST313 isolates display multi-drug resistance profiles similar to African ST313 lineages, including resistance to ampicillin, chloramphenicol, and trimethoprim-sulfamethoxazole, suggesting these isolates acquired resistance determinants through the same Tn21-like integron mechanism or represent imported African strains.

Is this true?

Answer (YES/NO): NO